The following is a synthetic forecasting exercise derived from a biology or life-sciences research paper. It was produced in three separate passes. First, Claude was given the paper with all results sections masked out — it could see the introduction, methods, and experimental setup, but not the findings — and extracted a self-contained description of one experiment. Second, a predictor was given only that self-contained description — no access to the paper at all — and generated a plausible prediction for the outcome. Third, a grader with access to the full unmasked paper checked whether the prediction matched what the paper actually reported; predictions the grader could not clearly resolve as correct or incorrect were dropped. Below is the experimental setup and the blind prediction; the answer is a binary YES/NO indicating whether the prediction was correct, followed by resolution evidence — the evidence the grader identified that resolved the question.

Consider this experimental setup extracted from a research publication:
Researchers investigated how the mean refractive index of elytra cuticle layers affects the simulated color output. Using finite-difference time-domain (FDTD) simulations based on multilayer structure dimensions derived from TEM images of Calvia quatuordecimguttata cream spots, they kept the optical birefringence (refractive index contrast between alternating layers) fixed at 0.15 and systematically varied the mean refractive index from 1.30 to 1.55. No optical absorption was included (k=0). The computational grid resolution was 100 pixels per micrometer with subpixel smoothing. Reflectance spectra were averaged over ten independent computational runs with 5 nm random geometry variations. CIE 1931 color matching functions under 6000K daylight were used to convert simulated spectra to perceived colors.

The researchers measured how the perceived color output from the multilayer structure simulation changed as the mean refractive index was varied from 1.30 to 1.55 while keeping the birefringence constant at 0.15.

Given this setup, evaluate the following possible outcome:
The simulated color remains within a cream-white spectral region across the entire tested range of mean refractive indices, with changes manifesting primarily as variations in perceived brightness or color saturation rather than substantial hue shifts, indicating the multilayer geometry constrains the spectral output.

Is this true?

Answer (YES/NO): NO